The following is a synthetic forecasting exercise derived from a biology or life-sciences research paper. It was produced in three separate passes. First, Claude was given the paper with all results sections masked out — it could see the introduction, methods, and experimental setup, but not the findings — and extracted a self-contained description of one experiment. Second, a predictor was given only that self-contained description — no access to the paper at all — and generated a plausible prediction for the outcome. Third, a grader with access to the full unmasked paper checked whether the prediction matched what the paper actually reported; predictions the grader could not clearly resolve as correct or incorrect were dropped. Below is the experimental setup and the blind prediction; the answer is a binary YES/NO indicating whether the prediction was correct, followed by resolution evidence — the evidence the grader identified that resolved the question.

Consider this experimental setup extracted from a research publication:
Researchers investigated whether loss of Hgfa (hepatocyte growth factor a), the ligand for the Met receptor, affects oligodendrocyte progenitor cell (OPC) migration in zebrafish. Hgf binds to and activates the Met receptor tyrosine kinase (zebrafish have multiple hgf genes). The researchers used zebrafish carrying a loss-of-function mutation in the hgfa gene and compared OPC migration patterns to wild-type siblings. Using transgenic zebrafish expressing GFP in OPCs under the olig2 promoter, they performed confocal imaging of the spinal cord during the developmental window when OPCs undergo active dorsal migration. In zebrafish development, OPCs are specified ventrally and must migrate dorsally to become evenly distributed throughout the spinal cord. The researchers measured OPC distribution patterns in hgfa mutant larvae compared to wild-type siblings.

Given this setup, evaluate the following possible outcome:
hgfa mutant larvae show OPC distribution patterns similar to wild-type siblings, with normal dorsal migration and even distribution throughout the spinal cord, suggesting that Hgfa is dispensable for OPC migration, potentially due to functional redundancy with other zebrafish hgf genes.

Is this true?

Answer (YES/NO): NO